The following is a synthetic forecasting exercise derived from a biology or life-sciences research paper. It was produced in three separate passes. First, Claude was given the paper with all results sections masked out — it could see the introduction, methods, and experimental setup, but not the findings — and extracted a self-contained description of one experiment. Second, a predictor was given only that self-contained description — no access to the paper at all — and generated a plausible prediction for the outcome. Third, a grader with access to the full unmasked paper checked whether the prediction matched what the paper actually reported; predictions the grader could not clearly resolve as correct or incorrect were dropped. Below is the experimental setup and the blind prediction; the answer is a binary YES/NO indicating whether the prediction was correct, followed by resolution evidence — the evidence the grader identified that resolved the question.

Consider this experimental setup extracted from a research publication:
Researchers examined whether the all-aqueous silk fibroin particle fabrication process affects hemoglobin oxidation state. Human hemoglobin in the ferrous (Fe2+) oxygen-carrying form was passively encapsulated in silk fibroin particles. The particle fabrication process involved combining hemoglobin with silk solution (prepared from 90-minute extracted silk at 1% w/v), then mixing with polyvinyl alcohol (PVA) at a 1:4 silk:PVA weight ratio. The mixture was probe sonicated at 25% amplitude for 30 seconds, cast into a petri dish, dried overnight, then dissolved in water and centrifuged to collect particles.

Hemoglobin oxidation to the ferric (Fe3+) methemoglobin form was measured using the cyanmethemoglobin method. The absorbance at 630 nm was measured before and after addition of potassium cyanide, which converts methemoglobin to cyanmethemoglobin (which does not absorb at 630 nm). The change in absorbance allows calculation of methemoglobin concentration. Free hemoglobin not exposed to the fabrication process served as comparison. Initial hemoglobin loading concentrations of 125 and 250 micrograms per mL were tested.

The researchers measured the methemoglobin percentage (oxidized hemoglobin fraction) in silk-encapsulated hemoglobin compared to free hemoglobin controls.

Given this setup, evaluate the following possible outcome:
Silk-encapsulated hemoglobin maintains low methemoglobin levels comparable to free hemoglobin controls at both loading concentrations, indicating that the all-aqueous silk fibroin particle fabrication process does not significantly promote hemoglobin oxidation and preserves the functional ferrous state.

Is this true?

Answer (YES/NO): NO